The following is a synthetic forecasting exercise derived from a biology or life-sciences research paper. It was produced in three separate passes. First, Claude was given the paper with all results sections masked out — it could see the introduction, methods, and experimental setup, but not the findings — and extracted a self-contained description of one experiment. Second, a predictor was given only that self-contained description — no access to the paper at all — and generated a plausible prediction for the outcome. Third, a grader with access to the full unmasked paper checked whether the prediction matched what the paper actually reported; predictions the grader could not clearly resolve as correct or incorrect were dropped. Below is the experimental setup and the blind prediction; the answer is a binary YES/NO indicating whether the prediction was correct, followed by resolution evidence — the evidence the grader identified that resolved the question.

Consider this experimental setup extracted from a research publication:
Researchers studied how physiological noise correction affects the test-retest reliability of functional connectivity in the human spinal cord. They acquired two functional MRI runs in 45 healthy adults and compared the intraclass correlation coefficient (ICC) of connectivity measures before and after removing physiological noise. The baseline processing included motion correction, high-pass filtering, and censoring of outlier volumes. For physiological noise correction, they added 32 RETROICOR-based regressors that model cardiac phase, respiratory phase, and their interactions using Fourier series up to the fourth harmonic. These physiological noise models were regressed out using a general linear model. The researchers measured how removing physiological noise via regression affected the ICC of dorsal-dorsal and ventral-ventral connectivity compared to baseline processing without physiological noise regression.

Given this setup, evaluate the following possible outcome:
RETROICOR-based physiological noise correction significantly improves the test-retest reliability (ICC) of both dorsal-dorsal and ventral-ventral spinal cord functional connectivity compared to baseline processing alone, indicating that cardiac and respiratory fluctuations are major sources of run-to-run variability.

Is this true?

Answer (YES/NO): NO